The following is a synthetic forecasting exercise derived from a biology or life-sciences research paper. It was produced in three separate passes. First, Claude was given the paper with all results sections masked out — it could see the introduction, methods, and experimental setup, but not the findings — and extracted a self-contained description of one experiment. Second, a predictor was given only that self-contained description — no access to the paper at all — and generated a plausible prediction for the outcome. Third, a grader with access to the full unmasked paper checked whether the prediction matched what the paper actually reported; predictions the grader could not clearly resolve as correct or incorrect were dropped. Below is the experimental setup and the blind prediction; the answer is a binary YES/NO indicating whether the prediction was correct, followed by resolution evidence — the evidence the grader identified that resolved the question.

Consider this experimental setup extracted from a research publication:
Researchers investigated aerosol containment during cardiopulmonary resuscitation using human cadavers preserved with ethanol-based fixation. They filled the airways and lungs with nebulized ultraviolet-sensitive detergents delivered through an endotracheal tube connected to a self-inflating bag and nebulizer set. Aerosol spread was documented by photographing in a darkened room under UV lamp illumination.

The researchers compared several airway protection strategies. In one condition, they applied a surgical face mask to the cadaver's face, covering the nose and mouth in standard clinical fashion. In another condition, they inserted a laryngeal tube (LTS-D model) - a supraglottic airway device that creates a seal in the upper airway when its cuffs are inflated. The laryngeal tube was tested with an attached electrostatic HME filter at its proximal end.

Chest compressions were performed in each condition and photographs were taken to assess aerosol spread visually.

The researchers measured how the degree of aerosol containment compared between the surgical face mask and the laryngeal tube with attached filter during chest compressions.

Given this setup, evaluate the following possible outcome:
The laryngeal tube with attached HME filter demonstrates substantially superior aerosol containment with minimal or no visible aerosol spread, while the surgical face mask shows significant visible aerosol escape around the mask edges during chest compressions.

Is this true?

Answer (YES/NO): YES